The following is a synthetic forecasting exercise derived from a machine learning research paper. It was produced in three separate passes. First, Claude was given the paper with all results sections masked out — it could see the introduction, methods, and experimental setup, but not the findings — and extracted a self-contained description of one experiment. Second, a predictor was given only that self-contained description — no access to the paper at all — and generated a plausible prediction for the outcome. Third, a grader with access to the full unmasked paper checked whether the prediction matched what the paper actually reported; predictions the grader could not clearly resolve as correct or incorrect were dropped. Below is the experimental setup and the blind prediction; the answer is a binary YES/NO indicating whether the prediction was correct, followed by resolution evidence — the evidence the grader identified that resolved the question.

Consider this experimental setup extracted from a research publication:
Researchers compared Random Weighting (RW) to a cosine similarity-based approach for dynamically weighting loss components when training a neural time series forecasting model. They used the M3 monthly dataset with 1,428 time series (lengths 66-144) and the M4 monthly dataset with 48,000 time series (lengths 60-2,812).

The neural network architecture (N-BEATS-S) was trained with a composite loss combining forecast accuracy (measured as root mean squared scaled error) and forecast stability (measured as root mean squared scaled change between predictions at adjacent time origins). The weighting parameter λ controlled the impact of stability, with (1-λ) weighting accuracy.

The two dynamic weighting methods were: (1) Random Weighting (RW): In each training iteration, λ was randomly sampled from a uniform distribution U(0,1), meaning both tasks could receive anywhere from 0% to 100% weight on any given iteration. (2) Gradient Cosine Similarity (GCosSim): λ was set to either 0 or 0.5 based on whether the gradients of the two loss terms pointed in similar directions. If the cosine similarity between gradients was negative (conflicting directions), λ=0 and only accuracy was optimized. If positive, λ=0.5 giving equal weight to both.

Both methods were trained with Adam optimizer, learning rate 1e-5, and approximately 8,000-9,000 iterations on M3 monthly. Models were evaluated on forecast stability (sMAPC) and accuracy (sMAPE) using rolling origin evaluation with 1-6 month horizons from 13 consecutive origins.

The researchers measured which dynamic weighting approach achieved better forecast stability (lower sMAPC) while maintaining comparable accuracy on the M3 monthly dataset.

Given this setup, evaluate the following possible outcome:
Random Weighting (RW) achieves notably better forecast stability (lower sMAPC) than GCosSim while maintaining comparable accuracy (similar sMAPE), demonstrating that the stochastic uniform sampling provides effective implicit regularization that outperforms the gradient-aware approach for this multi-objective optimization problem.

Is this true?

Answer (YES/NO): NO